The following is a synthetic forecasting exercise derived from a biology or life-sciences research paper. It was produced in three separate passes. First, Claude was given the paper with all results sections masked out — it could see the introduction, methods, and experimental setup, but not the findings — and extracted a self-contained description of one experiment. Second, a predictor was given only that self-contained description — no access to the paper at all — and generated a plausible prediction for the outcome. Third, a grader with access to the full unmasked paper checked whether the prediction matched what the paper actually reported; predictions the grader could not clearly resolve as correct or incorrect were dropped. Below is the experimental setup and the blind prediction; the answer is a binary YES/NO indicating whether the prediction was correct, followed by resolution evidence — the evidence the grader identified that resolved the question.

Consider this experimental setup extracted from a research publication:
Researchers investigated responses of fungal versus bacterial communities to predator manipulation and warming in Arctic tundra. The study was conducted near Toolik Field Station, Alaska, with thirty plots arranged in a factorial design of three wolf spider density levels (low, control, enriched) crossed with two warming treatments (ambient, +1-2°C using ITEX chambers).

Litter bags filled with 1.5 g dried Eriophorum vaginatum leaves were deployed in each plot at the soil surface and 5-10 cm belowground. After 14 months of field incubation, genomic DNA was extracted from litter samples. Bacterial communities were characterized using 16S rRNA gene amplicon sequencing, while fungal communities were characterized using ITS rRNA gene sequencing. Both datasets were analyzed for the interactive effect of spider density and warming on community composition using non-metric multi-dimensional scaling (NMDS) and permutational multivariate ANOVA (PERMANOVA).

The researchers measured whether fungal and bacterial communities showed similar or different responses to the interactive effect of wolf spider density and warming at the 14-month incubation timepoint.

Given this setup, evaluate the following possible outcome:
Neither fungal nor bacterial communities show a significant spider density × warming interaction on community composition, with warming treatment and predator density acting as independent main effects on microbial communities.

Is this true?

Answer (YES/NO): NO